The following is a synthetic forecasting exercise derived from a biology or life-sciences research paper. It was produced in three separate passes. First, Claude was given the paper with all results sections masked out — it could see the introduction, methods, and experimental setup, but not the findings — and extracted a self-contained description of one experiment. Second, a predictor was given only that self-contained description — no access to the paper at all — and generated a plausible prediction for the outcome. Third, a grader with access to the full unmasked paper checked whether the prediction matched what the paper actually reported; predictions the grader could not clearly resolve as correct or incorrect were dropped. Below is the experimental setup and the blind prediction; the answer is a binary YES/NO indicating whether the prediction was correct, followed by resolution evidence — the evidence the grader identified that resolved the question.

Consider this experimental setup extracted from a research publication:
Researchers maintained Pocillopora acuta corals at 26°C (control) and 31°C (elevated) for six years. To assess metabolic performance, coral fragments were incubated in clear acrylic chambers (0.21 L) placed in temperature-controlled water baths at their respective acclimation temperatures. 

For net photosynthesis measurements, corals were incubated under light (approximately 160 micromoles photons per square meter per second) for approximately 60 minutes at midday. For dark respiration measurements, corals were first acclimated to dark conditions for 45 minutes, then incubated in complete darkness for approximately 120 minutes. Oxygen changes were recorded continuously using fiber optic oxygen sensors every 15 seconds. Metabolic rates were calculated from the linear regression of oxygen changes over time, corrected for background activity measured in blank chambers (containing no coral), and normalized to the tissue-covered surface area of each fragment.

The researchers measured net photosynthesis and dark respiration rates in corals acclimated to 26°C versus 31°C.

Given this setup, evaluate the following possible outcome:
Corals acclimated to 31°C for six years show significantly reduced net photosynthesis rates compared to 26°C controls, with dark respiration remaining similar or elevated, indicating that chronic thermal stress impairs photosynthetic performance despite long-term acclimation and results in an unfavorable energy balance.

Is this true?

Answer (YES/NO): NO